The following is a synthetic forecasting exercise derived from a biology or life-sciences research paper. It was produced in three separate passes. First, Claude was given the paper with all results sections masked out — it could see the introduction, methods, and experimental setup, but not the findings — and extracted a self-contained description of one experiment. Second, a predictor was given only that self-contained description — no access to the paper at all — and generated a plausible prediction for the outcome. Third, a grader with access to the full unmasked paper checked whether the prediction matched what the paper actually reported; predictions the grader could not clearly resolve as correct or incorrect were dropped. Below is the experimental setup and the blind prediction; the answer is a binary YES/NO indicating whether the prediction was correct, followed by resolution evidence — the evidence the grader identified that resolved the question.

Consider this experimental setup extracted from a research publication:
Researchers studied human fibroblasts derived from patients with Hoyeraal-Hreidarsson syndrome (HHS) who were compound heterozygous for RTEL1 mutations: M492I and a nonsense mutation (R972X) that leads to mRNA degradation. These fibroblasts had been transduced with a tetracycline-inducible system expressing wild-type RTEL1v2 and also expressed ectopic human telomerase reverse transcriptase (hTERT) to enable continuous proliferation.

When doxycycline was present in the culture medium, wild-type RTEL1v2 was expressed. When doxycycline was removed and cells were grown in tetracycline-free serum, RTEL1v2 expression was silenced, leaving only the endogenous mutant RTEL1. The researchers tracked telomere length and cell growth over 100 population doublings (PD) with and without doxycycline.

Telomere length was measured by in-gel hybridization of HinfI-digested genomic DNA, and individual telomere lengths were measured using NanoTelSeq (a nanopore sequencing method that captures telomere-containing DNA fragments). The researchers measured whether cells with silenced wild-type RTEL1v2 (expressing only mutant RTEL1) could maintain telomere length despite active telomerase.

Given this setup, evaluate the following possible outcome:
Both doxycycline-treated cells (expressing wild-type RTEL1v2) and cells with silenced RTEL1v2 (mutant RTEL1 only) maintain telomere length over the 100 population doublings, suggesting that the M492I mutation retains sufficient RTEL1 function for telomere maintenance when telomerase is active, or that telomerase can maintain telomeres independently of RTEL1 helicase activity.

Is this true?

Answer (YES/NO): NO